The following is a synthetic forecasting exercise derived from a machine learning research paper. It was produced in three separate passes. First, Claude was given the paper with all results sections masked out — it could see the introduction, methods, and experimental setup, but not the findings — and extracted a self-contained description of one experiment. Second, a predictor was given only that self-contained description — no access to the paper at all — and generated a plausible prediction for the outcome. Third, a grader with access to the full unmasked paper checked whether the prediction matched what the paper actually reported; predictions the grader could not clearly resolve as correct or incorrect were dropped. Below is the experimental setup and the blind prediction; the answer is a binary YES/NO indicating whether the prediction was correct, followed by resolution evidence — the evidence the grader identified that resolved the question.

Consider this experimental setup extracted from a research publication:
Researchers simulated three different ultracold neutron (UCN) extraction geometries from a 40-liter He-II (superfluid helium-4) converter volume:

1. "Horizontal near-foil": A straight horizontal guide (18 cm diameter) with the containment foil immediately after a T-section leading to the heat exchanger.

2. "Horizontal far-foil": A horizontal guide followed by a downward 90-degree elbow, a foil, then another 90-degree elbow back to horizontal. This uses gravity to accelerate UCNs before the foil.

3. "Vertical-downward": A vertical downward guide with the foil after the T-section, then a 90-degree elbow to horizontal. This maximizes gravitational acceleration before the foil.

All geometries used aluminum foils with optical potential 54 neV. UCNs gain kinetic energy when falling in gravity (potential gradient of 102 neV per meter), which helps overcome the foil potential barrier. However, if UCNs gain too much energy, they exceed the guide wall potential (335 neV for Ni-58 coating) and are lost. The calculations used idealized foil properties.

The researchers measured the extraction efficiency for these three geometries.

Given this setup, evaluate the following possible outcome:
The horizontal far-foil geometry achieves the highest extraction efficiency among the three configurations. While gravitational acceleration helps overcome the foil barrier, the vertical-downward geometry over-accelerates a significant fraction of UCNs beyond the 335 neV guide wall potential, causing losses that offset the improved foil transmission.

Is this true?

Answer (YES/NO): NO